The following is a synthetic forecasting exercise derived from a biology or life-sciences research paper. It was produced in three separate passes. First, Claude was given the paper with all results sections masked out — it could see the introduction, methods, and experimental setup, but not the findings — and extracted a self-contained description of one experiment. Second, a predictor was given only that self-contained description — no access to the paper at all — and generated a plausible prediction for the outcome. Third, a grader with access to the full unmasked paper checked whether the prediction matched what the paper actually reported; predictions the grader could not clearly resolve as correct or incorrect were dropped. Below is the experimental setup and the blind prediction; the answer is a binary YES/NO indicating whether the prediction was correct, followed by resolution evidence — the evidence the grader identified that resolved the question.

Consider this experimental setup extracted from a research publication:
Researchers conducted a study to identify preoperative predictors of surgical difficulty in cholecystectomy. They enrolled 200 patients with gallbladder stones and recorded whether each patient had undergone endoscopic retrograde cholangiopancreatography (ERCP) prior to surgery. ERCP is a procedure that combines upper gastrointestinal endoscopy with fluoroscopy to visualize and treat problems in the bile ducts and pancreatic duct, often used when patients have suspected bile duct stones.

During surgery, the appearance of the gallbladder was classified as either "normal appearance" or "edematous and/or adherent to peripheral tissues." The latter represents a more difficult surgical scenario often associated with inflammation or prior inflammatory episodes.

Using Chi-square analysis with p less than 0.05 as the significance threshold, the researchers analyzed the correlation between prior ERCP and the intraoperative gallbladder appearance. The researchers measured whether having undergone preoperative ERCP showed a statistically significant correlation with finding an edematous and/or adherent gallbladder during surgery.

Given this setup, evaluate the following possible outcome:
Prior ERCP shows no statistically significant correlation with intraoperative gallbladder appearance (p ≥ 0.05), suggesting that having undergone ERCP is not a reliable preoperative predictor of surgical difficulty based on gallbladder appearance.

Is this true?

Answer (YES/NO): NO